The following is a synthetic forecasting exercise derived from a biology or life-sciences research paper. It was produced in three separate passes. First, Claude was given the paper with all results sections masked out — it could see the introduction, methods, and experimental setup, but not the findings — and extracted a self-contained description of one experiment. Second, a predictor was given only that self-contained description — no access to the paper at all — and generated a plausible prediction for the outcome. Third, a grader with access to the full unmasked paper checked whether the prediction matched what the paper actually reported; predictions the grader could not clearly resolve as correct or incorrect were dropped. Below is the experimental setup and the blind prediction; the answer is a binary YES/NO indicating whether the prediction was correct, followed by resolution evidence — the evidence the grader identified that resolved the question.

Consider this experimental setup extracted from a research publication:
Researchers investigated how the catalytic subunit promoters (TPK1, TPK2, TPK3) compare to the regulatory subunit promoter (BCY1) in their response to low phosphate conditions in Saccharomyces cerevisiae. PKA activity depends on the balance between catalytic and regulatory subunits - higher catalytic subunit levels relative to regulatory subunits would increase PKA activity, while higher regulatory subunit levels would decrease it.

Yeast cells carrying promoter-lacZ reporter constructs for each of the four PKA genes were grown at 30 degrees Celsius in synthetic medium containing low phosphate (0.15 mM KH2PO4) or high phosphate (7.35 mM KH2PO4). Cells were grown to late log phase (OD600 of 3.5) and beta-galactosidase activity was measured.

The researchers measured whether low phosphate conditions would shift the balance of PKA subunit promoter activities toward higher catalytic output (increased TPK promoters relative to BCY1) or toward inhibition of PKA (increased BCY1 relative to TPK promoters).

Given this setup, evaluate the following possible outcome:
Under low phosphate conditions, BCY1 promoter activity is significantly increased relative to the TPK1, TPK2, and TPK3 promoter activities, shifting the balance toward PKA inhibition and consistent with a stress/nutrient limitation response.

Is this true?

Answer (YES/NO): NO